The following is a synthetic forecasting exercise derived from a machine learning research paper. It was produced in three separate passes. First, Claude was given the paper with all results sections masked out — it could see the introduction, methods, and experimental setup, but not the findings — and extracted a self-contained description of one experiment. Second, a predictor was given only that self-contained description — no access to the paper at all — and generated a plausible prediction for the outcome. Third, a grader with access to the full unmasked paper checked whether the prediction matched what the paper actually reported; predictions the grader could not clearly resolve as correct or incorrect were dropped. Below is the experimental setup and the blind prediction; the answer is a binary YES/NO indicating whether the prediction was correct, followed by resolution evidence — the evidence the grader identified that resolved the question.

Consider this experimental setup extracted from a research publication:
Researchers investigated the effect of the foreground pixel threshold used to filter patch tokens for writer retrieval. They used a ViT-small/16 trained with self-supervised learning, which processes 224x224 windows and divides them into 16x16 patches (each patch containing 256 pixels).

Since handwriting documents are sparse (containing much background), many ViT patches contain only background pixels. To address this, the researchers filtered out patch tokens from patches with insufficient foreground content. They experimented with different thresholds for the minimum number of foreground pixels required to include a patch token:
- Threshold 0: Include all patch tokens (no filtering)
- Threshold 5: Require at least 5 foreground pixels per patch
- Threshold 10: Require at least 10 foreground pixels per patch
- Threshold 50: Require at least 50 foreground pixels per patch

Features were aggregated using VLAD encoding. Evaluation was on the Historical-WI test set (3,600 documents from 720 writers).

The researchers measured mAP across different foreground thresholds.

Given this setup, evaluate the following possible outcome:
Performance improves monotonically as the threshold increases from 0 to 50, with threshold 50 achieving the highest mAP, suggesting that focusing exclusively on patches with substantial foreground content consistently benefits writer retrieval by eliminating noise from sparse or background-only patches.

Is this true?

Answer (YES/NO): NO